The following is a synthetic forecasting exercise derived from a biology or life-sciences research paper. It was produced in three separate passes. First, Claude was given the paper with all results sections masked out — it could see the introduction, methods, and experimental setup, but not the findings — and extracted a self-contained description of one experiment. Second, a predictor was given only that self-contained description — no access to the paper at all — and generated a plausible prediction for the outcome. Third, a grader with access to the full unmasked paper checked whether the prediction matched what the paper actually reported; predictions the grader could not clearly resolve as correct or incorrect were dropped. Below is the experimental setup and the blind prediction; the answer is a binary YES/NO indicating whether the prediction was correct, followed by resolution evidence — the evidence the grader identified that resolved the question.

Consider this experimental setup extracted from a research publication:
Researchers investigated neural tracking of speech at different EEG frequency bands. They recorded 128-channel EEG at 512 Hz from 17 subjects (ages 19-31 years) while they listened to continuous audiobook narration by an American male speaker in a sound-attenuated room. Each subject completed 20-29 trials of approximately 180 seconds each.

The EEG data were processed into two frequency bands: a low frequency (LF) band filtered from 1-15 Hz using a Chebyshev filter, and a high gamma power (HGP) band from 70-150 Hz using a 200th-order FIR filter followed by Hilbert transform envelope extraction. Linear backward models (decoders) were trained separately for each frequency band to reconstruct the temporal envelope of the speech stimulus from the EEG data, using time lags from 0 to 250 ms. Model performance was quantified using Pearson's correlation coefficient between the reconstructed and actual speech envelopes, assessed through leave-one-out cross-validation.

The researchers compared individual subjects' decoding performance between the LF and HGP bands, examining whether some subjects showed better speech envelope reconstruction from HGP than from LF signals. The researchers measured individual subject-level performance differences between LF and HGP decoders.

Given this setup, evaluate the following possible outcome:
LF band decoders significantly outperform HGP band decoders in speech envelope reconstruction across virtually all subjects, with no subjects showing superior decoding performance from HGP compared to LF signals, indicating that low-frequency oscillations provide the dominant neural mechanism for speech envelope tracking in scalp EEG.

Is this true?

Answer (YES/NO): NO